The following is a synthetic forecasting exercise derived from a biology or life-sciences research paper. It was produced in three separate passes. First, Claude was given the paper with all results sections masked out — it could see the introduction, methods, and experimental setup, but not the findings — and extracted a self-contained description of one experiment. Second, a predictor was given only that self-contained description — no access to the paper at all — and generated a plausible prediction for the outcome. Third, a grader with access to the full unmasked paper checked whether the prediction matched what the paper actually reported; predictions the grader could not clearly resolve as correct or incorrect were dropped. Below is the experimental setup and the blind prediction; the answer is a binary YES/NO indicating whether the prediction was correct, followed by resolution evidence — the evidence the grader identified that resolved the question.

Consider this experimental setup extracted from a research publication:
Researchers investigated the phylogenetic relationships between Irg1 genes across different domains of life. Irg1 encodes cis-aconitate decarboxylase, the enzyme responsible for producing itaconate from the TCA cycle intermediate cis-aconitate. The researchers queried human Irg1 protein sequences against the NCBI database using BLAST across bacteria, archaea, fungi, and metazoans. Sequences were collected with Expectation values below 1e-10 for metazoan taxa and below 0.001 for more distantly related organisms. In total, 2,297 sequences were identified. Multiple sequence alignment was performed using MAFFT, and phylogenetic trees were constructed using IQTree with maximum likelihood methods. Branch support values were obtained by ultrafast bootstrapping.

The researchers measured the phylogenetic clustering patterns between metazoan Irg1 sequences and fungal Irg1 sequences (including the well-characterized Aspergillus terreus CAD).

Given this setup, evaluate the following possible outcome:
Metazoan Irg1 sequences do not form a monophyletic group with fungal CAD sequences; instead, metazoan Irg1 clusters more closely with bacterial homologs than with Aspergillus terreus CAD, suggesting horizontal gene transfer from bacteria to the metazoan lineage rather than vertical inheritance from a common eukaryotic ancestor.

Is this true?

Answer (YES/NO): YES